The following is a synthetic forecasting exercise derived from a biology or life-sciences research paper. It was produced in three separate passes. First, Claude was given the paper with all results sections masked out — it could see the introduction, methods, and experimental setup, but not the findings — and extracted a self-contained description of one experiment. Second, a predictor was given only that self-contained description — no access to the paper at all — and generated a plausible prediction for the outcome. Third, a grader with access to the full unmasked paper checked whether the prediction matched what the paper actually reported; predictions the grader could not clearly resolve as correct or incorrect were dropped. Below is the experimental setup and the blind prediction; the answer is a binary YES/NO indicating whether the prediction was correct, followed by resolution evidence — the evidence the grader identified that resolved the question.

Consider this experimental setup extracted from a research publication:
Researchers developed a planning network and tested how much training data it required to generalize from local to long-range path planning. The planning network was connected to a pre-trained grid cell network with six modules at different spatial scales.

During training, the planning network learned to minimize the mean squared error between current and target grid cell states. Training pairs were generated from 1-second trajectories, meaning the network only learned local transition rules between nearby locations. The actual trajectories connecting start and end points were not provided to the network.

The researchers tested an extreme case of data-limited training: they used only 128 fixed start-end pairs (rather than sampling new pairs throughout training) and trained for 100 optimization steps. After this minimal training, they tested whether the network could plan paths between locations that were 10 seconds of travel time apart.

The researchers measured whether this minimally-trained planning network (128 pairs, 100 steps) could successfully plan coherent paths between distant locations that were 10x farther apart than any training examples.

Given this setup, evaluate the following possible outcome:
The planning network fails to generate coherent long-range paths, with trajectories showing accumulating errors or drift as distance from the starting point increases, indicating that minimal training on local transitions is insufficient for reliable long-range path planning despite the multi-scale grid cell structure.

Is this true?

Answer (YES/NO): NO